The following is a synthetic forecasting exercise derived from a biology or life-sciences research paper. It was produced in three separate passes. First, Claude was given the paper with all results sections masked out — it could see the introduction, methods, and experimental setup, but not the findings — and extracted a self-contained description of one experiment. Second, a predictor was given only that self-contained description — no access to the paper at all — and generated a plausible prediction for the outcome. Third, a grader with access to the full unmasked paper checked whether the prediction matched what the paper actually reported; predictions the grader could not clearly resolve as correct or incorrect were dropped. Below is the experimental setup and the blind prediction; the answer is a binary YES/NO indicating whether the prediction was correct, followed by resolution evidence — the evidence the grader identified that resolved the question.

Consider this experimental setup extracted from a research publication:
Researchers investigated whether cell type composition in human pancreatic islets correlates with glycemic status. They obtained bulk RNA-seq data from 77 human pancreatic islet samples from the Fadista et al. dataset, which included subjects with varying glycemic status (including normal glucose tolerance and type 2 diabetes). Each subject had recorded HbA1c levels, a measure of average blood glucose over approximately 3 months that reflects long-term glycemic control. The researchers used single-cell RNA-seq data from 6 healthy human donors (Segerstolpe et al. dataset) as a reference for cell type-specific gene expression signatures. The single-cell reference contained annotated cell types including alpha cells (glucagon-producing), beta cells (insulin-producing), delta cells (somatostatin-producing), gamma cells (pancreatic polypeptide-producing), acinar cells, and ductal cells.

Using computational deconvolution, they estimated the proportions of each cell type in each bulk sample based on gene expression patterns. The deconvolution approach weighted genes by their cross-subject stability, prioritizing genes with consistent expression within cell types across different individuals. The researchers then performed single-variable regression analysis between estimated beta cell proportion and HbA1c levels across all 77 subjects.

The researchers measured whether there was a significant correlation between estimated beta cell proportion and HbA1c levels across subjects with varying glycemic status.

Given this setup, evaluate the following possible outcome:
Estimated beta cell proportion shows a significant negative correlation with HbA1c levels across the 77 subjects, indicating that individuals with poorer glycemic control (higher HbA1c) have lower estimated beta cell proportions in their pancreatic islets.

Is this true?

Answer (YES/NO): YES